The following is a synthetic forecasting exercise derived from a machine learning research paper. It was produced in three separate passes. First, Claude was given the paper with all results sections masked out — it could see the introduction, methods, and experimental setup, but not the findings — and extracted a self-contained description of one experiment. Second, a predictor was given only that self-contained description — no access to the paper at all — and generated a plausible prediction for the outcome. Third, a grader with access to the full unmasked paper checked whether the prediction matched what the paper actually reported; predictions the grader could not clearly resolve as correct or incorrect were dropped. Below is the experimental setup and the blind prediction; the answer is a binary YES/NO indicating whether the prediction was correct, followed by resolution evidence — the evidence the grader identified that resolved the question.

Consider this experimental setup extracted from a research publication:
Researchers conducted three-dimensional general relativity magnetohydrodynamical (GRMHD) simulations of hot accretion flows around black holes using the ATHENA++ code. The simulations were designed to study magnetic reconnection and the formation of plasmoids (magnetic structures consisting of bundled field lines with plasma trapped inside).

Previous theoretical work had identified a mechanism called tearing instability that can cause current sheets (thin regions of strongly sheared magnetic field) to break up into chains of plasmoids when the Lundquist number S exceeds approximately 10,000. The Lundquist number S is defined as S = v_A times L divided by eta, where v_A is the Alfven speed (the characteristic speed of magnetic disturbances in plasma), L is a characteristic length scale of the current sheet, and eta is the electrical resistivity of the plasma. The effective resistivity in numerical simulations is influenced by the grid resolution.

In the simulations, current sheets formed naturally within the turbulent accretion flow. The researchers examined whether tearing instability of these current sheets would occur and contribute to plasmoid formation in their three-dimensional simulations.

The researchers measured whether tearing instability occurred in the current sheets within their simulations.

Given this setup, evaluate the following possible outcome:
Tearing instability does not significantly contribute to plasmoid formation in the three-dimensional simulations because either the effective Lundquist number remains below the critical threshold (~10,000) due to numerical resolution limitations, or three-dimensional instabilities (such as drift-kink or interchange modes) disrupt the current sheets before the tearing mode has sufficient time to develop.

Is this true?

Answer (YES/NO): YES